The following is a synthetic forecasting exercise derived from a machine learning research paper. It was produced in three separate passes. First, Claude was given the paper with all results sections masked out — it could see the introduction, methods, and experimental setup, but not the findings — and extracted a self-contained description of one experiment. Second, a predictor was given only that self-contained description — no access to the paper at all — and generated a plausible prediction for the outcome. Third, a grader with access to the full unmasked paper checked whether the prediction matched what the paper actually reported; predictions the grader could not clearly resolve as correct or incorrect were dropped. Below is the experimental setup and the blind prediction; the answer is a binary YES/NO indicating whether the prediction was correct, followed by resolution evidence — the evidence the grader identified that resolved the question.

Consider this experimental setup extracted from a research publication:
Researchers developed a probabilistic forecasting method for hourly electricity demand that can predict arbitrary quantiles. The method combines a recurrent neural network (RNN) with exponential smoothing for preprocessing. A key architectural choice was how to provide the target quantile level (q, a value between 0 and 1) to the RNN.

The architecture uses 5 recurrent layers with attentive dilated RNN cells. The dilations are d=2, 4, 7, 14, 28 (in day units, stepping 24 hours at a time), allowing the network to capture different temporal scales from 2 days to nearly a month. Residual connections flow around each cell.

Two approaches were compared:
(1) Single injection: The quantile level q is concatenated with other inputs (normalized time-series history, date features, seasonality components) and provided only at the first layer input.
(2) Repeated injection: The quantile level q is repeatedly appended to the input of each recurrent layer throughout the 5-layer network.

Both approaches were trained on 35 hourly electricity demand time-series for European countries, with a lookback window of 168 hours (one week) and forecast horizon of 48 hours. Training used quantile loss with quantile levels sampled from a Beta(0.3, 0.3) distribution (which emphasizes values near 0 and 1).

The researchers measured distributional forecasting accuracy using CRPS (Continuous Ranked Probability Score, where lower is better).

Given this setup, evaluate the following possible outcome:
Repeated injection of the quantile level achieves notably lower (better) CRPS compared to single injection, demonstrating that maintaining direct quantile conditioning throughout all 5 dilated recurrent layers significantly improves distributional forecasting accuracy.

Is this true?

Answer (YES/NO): YES